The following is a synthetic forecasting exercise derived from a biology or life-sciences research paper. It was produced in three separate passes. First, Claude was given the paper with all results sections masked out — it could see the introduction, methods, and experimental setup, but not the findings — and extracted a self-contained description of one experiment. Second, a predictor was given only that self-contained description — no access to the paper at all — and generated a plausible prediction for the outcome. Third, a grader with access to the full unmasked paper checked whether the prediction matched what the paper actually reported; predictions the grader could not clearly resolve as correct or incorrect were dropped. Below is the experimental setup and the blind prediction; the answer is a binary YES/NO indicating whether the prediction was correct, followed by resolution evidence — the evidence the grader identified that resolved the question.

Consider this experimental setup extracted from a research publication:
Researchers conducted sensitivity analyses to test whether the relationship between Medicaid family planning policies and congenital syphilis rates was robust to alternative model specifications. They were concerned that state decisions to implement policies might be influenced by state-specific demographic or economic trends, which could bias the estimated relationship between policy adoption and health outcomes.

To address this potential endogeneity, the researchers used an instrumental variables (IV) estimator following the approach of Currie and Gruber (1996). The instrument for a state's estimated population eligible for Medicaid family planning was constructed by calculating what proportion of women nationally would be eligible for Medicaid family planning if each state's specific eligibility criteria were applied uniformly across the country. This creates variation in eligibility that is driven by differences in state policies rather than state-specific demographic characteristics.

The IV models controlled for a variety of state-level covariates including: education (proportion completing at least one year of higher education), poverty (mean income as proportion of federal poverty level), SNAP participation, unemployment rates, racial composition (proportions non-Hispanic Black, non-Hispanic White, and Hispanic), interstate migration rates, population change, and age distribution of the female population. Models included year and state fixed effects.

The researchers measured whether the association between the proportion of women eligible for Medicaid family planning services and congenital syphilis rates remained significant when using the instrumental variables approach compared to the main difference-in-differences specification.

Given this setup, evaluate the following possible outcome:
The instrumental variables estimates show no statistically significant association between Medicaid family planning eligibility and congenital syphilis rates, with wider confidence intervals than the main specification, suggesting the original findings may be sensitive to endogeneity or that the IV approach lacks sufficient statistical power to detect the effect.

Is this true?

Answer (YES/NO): NO